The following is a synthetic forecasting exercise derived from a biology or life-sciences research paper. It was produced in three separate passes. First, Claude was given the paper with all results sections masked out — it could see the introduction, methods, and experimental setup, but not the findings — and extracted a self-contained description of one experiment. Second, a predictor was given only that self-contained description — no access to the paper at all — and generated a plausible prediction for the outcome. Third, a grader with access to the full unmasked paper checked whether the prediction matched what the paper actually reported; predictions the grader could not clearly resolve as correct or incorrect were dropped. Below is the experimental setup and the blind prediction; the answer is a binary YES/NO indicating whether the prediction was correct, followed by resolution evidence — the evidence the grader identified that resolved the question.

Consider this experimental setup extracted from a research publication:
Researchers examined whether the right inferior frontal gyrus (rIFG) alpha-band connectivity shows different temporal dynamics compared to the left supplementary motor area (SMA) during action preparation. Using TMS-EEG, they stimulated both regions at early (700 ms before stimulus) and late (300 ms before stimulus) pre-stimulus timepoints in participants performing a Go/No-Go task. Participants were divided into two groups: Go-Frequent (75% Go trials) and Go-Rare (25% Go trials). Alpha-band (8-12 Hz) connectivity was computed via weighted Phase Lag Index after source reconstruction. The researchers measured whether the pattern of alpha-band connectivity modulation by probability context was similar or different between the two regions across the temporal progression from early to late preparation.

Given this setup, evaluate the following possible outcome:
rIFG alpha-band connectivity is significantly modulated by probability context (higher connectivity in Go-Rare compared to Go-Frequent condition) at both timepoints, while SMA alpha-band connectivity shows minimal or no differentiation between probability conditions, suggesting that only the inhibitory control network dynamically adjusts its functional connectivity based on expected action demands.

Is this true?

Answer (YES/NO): NO